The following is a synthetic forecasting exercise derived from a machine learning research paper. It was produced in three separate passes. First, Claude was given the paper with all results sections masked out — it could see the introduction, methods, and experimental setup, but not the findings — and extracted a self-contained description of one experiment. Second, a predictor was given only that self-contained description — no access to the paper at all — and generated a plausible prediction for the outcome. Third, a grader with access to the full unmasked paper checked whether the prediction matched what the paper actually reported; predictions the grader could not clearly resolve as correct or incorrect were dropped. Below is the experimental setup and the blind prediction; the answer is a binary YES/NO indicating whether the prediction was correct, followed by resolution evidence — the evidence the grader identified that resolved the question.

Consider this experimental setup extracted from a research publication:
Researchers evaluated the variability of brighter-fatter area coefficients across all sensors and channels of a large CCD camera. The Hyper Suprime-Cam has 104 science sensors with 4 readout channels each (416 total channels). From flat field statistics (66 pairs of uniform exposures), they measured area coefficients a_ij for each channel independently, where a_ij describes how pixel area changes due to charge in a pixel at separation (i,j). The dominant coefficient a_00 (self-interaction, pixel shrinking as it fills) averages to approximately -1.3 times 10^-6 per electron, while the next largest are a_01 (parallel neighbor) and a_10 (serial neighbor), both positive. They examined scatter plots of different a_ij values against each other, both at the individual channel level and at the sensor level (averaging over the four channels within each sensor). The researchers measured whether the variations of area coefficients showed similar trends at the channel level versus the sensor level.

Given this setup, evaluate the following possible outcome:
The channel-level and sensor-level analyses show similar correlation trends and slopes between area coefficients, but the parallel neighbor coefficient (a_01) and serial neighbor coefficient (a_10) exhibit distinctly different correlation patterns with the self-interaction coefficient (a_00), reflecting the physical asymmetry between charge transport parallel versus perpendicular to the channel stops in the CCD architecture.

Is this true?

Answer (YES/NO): NO